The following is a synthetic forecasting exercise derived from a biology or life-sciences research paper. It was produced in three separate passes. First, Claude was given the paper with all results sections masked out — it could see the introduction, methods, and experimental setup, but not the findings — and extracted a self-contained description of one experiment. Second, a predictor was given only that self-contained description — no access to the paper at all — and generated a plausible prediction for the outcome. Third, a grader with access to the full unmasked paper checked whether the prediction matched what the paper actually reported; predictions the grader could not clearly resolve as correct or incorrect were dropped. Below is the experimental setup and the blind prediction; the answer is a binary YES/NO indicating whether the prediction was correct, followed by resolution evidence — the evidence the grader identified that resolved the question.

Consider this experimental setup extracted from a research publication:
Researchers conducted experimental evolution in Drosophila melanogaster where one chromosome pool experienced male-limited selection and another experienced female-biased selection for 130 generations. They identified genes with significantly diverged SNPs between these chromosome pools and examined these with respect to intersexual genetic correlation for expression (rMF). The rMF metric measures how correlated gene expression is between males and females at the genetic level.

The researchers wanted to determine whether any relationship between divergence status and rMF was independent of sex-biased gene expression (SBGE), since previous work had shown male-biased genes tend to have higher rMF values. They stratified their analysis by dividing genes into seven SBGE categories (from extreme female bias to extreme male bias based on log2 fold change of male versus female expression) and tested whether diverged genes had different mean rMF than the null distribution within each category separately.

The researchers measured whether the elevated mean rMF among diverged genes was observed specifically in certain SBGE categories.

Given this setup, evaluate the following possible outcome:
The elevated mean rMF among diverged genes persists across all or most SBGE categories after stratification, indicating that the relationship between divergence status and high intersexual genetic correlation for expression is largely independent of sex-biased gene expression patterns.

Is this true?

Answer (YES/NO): NO